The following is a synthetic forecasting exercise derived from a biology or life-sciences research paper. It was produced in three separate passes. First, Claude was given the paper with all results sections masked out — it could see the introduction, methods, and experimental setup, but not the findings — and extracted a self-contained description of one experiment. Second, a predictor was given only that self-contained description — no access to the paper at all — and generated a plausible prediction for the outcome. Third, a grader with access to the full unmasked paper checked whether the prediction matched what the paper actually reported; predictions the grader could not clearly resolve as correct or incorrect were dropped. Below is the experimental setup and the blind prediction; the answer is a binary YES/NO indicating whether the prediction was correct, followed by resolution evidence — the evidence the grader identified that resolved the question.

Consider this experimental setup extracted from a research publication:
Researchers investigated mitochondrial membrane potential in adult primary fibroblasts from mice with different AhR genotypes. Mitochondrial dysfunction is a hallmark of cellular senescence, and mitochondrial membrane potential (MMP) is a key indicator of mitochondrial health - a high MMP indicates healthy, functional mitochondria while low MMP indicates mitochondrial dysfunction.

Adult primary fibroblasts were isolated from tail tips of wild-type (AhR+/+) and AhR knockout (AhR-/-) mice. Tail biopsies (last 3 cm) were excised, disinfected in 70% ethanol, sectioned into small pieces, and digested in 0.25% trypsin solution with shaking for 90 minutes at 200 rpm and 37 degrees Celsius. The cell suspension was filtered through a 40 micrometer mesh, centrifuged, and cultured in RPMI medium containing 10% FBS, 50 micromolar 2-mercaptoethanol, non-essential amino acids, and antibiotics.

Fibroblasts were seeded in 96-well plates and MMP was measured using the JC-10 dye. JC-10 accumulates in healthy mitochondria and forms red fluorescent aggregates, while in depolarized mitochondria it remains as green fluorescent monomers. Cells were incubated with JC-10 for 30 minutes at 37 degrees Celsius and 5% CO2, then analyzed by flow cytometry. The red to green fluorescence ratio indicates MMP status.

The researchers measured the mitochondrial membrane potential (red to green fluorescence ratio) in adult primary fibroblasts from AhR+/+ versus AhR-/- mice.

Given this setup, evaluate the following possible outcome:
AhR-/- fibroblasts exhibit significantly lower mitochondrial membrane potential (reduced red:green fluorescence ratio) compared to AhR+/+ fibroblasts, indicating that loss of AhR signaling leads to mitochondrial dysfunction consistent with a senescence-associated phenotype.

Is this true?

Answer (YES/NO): YES